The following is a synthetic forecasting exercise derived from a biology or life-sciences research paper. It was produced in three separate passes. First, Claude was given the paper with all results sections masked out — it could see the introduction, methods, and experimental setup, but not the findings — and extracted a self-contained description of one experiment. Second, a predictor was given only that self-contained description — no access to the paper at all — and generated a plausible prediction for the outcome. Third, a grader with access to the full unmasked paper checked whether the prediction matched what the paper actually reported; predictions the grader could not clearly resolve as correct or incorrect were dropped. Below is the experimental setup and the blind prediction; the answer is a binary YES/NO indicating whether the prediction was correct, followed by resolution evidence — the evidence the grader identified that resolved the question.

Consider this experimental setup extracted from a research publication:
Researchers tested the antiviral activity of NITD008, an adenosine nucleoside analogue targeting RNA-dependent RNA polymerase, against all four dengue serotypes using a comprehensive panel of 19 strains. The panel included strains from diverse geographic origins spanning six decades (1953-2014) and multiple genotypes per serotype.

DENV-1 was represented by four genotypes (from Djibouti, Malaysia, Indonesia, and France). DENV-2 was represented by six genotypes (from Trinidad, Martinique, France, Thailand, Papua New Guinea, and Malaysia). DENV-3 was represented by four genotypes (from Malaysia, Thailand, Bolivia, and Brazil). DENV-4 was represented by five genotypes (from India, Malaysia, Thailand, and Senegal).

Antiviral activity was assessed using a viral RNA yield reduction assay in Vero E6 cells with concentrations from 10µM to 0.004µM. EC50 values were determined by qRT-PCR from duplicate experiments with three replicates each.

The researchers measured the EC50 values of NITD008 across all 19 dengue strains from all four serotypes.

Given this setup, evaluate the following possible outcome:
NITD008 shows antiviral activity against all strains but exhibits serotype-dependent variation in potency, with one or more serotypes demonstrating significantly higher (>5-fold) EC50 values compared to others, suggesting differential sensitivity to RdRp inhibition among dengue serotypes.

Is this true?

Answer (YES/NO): NO